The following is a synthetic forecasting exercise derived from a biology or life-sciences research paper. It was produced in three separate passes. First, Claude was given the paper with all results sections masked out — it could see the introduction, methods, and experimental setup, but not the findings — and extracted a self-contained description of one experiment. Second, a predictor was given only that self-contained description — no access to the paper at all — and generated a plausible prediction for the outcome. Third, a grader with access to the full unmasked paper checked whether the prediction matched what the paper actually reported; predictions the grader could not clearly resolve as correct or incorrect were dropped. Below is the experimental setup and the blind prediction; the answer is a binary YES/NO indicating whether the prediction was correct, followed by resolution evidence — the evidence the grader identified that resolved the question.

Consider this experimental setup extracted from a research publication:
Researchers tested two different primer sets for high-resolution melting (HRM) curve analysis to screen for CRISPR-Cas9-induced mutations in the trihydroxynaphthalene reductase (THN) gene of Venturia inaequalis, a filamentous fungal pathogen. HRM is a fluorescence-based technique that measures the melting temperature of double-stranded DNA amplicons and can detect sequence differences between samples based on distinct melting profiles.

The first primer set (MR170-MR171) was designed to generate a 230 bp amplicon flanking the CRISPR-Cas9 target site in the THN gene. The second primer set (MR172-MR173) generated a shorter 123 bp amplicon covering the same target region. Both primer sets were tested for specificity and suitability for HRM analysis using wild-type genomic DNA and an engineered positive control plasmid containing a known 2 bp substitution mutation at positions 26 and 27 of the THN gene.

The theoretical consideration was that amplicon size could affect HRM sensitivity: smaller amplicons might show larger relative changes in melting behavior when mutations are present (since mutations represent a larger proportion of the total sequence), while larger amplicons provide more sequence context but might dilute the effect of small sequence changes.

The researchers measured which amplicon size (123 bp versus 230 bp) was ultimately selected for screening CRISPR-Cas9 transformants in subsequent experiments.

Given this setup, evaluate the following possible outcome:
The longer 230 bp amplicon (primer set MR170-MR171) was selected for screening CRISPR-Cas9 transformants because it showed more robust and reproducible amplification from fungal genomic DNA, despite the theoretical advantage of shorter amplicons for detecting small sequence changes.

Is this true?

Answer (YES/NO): NO